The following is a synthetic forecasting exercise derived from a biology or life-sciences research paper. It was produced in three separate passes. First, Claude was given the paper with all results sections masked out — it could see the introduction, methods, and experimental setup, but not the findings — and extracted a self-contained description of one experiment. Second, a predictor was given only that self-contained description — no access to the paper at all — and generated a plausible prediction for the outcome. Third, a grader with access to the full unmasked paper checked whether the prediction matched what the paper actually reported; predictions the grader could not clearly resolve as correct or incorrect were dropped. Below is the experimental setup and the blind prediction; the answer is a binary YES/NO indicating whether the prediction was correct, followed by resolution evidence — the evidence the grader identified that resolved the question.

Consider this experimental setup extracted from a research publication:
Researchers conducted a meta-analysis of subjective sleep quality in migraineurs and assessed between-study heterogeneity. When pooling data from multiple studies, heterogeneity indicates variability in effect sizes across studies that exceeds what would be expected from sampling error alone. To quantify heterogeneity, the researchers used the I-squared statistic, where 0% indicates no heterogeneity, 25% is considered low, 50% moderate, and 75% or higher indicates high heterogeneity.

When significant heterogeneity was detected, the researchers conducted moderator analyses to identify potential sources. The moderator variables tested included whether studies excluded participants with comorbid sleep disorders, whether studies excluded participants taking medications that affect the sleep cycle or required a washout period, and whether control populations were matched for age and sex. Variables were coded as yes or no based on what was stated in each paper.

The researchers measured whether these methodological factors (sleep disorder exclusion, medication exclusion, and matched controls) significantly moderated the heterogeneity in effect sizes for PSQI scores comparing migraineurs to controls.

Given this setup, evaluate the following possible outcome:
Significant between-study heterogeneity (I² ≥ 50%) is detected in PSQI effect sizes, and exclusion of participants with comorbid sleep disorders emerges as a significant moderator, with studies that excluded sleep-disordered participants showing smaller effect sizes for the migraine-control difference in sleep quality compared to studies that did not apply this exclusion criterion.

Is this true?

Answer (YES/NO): YES